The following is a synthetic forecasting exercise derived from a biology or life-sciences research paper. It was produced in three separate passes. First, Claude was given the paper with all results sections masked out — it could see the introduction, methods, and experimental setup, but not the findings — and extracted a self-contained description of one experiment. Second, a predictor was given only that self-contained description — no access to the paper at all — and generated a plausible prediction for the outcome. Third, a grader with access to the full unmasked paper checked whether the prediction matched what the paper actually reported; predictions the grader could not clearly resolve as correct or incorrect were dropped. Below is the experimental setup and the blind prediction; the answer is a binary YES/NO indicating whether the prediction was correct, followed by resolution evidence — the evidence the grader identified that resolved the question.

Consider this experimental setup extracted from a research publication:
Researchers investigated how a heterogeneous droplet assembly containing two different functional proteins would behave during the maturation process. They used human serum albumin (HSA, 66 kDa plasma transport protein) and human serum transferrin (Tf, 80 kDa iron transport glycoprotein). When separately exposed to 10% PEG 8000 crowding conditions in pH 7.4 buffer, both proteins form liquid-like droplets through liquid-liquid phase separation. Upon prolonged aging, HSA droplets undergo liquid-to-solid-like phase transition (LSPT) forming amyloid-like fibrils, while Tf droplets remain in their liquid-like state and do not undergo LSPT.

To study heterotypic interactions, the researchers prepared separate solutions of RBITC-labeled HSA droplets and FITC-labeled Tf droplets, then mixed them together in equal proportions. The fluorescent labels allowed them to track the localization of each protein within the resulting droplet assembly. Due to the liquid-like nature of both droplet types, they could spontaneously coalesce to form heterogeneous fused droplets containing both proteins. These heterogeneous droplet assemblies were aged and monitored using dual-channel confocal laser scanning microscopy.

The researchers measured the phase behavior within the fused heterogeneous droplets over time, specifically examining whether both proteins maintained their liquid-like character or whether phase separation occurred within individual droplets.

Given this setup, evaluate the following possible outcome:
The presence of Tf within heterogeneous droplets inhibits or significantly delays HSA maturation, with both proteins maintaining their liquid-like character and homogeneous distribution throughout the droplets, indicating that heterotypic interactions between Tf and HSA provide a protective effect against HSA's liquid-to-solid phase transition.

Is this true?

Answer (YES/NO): NO